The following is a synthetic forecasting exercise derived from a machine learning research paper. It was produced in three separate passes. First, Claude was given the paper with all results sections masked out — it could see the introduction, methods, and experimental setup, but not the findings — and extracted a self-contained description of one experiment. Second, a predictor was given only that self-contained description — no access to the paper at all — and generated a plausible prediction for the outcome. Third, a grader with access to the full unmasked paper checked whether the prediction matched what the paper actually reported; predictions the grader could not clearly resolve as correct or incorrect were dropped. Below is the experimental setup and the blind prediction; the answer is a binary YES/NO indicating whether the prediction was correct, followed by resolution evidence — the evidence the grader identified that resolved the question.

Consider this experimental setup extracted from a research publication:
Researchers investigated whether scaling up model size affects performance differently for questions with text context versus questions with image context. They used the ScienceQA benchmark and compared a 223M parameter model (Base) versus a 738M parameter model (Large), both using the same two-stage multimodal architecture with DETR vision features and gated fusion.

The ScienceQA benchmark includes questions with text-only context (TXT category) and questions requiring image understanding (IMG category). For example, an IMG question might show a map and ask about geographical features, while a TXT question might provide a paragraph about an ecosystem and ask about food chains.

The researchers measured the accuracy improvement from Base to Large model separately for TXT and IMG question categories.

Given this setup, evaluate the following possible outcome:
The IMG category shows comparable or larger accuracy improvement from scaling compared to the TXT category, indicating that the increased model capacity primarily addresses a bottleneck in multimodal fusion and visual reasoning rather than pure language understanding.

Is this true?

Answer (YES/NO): NO